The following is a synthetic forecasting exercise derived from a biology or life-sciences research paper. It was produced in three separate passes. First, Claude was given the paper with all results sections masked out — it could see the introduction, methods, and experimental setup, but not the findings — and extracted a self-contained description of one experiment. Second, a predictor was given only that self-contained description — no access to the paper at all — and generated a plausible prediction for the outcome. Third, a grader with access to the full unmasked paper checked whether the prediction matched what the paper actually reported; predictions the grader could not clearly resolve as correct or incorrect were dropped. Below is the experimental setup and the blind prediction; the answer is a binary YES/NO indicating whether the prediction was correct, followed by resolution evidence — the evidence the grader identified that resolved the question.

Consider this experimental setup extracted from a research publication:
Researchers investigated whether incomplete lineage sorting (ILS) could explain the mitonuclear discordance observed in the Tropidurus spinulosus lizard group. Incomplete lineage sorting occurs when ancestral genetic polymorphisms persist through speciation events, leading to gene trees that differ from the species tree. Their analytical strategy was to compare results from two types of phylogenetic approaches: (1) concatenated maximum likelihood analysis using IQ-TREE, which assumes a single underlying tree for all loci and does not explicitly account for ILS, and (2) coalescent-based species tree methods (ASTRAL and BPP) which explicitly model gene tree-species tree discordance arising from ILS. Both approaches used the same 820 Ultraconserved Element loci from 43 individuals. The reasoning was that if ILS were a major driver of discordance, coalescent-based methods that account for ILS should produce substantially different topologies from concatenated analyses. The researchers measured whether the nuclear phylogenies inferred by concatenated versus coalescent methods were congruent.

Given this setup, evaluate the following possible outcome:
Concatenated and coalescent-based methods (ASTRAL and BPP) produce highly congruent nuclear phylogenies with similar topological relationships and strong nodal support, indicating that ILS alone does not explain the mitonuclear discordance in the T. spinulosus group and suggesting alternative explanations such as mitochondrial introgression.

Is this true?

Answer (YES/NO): YES